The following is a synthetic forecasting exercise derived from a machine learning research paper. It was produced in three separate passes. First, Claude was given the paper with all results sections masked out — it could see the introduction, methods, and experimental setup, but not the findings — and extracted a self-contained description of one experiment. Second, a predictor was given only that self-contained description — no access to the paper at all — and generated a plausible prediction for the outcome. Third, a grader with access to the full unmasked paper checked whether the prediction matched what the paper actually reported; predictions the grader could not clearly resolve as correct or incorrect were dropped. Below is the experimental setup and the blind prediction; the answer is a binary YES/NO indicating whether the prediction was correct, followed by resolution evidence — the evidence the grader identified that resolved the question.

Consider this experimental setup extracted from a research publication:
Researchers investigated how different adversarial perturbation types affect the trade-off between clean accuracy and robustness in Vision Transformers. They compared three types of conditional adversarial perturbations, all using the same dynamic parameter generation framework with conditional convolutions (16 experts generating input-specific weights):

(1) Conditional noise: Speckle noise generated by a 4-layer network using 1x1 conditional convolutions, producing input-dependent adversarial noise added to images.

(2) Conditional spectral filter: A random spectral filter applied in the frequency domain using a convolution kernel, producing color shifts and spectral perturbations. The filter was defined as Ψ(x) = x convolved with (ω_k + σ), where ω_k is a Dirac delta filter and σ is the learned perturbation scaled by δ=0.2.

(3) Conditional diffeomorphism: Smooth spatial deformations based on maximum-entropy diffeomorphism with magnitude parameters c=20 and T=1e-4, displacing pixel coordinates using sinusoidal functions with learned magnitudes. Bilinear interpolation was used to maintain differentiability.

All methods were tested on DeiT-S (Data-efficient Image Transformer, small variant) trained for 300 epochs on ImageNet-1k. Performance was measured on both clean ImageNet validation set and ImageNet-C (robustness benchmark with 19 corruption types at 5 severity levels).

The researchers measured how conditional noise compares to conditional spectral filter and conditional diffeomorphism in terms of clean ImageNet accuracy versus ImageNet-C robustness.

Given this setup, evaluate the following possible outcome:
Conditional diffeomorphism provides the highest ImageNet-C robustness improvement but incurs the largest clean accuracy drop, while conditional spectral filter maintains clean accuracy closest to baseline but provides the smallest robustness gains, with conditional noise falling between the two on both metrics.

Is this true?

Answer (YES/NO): NO